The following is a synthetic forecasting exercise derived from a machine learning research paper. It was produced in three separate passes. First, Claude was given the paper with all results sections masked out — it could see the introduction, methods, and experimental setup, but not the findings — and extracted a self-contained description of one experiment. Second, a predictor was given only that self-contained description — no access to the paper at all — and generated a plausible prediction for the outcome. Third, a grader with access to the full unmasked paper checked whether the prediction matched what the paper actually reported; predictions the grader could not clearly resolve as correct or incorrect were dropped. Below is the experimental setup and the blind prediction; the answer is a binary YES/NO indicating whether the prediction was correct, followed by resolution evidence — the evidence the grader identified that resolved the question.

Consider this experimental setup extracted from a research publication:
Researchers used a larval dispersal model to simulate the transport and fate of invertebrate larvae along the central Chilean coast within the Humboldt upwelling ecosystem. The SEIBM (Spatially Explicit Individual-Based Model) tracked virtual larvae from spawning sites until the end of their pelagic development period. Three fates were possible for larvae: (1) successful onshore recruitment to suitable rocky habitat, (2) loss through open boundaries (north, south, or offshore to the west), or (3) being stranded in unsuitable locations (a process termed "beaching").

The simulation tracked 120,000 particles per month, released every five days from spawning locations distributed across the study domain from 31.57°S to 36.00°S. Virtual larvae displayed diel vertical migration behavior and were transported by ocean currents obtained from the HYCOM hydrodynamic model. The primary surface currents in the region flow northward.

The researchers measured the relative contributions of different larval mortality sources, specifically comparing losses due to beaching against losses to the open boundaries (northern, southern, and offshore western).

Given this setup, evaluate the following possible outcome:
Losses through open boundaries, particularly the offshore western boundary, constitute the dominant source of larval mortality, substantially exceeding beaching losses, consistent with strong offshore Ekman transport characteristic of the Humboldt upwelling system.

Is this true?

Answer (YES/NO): NO